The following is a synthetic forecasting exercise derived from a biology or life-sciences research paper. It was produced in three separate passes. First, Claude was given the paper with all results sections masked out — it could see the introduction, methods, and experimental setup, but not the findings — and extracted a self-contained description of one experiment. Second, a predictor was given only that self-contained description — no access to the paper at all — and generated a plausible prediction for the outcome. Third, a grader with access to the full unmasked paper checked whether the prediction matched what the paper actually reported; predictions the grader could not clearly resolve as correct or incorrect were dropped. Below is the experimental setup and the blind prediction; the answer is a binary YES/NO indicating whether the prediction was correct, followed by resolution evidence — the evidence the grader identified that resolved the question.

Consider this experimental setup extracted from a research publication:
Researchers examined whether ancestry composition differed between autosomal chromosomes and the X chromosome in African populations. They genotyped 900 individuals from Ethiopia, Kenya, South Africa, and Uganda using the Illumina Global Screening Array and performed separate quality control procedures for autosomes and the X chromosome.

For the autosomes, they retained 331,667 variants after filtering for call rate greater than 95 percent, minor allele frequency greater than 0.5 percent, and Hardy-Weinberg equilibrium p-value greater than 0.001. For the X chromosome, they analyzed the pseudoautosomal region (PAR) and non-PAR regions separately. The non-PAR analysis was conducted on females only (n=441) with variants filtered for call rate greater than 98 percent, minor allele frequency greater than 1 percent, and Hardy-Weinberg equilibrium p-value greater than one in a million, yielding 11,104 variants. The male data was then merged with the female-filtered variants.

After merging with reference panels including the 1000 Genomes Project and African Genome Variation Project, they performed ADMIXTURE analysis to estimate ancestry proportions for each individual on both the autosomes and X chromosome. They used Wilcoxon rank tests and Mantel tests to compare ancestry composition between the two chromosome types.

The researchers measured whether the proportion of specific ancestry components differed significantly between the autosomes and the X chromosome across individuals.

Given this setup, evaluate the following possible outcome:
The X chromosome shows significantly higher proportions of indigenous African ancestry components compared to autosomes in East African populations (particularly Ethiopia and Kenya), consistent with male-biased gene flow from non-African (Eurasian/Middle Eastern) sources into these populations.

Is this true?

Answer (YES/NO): NO